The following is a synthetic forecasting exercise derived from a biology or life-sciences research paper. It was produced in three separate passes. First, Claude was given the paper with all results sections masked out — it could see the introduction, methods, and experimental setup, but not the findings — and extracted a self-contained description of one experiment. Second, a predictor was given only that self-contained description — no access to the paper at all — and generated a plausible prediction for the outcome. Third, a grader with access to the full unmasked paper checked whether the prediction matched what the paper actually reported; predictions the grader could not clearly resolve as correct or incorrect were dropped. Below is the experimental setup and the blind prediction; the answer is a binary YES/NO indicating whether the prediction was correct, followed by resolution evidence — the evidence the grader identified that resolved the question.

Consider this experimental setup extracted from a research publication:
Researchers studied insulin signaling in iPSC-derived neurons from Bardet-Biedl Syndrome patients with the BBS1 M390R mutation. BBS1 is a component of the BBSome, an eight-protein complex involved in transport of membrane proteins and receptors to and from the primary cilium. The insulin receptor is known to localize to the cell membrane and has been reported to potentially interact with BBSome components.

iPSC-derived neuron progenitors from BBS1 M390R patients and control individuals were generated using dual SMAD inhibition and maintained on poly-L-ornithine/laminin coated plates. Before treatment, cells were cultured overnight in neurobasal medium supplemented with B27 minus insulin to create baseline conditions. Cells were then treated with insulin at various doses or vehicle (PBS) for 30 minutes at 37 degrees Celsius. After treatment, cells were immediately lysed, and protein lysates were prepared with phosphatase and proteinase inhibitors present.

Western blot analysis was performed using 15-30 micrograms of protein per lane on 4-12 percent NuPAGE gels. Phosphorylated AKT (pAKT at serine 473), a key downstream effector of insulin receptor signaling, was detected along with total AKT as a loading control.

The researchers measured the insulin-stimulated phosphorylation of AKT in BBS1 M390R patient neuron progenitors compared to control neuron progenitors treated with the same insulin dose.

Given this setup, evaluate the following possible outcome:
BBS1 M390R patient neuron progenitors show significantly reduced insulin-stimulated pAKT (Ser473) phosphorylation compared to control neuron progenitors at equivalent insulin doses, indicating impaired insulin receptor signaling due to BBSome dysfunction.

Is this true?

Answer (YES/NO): YES